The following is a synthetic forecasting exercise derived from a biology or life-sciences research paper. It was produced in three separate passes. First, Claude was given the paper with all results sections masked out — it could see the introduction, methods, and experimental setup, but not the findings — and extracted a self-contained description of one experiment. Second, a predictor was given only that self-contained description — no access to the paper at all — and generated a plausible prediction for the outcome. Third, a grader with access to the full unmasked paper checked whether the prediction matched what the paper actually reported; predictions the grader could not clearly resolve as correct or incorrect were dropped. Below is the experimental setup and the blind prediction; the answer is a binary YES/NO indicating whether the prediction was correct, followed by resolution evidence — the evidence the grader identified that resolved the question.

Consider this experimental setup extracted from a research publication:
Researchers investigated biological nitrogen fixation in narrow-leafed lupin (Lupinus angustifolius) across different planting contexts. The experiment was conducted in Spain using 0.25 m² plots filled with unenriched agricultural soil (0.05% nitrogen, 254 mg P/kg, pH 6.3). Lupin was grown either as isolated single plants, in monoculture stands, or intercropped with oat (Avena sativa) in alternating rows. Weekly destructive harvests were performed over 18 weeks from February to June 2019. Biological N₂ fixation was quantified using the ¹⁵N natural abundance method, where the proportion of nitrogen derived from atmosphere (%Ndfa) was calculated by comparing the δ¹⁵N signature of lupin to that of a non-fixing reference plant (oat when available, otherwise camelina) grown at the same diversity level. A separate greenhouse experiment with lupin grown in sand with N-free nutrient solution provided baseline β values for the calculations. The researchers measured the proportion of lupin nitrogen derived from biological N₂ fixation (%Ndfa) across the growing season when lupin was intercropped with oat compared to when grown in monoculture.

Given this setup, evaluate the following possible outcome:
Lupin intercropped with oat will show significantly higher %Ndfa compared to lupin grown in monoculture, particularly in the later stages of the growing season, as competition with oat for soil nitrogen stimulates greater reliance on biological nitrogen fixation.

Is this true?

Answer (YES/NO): NO